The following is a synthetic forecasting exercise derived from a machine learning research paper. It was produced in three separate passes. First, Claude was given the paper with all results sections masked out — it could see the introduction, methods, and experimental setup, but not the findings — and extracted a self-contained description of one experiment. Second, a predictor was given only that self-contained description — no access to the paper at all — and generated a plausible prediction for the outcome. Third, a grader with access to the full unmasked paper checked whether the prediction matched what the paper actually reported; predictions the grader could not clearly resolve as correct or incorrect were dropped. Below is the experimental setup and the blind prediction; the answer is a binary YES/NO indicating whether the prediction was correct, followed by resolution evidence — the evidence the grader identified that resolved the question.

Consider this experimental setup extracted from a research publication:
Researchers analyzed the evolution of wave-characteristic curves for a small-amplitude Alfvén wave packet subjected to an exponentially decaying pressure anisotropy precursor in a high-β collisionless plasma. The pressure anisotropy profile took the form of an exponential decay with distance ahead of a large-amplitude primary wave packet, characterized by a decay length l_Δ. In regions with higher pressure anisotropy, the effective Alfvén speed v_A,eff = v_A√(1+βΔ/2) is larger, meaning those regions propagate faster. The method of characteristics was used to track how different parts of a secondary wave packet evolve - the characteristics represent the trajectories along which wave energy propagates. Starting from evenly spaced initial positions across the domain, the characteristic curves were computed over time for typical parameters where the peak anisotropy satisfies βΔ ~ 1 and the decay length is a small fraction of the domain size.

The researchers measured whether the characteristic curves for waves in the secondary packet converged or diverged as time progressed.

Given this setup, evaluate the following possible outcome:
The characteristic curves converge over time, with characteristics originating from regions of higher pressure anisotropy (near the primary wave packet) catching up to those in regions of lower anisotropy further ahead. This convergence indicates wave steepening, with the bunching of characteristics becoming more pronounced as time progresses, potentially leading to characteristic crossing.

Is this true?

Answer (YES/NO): YES